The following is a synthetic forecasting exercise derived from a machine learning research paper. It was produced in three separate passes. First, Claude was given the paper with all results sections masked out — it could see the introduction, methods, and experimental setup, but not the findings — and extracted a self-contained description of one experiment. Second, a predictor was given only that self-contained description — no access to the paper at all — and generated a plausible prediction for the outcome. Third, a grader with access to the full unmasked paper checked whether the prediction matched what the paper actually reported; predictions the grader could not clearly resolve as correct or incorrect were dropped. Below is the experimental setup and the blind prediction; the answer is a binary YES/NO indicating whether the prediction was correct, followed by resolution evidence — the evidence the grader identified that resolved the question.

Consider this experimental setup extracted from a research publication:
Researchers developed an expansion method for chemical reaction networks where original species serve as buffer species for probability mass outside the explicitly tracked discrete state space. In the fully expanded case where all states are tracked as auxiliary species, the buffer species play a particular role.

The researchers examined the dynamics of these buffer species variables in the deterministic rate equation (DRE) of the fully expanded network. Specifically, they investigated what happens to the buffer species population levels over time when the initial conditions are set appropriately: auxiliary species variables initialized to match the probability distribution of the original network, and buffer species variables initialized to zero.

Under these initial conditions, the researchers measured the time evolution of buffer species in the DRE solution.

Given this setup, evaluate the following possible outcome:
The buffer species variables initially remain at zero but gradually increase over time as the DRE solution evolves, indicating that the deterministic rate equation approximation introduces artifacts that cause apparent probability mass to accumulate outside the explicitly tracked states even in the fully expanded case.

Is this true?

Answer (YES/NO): NO